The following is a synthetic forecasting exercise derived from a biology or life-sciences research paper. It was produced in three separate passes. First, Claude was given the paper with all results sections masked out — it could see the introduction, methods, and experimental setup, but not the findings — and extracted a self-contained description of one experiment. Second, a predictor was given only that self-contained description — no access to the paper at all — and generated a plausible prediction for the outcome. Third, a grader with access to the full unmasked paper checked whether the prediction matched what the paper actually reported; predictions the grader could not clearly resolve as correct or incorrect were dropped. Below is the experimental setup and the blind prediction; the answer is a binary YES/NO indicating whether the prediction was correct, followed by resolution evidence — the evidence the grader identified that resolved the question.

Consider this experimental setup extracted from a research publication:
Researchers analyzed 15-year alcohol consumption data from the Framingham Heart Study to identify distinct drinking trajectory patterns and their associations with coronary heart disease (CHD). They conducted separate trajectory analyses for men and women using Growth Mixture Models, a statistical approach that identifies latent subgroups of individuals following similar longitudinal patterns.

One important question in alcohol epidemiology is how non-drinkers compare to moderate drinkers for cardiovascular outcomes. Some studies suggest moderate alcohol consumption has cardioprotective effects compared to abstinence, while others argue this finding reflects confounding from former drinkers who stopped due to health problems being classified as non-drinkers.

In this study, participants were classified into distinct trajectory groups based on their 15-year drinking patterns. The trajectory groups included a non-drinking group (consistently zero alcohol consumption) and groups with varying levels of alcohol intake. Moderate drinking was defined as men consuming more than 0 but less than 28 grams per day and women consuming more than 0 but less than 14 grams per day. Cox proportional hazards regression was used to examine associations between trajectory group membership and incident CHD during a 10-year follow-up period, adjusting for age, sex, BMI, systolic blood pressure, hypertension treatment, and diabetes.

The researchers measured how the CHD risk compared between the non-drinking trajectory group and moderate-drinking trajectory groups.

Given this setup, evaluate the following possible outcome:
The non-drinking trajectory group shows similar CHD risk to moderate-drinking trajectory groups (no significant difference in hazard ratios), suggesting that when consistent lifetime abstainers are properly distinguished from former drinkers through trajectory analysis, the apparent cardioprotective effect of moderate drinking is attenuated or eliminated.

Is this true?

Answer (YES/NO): NO